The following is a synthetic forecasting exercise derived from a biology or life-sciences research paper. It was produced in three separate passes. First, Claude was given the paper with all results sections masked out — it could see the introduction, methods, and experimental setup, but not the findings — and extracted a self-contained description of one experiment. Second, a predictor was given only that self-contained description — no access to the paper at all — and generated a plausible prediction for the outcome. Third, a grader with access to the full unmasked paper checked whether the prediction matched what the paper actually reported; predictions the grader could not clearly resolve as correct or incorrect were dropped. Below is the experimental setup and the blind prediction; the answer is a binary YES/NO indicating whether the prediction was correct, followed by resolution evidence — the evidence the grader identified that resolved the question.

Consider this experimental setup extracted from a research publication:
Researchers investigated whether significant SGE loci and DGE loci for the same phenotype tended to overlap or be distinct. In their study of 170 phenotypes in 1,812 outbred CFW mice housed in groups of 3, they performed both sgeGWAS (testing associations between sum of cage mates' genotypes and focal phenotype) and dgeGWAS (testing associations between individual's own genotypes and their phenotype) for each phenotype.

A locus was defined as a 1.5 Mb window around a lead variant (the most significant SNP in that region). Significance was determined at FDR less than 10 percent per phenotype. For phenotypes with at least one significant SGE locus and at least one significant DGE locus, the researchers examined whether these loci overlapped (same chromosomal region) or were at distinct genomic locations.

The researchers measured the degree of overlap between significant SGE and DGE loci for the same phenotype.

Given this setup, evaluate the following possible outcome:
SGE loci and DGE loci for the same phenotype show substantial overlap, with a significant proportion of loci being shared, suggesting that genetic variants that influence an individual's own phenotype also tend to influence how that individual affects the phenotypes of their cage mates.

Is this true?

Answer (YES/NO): NO